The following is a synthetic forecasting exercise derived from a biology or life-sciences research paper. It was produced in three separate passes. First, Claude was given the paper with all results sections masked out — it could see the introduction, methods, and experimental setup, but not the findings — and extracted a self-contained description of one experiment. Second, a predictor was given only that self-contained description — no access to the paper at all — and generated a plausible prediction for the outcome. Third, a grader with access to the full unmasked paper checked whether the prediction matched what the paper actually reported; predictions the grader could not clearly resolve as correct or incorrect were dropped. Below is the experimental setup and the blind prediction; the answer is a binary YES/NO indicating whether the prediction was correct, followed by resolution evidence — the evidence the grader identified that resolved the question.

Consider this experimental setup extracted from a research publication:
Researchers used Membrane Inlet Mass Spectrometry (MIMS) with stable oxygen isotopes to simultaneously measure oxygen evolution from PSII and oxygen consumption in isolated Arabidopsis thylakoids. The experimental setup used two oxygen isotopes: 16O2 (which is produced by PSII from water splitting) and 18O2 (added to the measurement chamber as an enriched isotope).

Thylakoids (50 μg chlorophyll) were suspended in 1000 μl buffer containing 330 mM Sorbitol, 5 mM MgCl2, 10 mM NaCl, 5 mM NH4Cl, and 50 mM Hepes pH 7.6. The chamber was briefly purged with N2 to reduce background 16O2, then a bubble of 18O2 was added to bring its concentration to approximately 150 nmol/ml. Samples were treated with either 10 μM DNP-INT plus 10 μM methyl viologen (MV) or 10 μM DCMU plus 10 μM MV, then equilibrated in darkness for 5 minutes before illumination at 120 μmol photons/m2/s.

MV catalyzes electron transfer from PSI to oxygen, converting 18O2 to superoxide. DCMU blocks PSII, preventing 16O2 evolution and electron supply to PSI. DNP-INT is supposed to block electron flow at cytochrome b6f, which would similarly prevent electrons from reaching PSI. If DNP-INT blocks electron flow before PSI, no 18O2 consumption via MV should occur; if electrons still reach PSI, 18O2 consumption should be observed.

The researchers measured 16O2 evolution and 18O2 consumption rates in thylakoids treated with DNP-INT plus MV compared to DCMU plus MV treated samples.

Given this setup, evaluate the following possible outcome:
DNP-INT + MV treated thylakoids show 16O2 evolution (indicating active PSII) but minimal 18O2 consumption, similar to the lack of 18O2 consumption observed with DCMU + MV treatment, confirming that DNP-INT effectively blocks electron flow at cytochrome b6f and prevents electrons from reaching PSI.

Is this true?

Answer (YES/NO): NO